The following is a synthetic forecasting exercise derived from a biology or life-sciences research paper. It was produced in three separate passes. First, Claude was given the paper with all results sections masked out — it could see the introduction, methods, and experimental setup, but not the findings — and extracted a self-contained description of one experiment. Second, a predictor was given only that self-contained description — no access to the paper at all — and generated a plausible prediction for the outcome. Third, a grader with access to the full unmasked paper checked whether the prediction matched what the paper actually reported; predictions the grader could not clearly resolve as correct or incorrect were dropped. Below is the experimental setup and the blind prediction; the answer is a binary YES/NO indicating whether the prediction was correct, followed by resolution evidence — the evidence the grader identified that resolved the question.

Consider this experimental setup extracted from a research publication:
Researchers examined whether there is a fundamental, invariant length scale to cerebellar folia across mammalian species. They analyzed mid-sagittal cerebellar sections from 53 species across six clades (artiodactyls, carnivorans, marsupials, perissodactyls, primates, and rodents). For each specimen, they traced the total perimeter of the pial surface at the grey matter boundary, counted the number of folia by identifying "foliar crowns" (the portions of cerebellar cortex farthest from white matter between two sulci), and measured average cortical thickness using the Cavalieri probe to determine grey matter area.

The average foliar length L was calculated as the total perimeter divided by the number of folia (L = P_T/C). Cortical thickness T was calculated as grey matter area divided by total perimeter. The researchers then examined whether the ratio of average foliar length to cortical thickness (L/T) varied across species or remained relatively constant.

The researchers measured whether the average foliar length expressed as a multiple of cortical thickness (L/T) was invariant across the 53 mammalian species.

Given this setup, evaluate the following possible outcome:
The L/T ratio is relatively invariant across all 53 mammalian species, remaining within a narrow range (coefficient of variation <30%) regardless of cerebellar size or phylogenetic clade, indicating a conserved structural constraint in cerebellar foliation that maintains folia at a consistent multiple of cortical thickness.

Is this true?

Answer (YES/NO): NO